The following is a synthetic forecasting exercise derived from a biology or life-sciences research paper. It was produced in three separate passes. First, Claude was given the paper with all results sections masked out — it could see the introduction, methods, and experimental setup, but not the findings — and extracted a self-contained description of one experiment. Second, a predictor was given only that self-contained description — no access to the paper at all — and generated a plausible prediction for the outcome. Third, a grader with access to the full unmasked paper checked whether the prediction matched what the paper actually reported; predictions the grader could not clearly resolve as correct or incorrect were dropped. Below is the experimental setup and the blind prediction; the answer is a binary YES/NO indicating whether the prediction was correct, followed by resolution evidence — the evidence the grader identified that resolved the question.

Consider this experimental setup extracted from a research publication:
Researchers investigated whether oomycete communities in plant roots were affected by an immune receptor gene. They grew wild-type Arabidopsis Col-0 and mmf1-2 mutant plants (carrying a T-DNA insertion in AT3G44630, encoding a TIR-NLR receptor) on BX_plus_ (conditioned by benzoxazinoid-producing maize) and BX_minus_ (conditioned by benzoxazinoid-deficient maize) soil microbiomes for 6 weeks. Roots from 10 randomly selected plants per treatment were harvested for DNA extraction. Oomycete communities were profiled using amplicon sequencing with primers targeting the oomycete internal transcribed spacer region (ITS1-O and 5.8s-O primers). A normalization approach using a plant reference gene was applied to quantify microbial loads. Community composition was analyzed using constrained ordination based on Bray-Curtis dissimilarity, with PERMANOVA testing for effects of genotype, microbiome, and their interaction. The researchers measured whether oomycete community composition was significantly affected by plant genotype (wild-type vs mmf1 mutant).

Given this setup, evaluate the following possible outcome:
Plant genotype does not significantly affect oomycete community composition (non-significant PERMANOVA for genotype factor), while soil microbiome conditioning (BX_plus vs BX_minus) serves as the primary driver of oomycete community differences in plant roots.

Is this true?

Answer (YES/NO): NO